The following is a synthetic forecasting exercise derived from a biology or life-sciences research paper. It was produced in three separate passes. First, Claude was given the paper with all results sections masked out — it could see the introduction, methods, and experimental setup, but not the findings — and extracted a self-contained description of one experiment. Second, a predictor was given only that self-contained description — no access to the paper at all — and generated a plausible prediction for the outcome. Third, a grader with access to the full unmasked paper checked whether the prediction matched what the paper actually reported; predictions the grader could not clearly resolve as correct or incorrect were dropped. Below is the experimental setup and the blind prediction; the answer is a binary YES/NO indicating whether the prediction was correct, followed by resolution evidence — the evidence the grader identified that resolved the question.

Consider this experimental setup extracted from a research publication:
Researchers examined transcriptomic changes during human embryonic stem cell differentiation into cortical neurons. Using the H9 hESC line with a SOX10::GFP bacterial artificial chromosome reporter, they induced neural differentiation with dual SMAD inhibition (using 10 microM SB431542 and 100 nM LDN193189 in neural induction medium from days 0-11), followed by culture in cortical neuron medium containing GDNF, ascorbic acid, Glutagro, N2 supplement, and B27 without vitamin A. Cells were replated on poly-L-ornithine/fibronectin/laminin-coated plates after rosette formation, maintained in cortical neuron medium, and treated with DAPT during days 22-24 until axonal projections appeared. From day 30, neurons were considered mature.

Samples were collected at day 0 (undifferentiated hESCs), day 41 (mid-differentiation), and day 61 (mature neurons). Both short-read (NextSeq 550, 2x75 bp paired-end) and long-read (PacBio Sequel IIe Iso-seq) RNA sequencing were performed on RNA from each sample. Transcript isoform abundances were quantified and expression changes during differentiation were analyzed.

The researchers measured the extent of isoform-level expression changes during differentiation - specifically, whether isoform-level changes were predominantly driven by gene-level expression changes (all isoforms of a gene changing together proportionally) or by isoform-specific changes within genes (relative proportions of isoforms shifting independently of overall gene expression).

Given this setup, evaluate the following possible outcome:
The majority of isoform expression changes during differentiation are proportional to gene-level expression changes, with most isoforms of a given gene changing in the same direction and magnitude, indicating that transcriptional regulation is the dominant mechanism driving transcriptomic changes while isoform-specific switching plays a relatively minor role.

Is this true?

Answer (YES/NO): NO